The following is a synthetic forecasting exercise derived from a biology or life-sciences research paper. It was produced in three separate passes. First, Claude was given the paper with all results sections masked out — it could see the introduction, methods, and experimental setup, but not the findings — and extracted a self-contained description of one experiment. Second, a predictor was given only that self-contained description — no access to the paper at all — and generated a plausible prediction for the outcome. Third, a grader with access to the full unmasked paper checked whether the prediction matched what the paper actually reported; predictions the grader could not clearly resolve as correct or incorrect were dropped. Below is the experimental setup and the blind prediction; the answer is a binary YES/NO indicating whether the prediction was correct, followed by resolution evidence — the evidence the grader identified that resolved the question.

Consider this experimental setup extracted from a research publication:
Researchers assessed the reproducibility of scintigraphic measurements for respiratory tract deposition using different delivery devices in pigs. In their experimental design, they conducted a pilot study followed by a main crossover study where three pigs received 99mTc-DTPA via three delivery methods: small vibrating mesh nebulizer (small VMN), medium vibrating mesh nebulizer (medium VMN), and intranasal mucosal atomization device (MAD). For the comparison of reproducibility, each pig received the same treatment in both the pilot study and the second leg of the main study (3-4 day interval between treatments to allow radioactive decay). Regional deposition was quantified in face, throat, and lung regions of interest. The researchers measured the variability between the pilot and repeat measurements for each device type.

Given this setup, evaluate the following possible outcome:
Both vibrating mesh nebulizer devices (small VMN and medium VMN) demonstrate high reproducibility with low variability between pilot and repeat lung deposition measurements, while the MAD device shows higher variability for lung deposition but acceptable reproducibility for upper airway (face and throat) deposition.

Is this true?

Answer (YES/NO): NO